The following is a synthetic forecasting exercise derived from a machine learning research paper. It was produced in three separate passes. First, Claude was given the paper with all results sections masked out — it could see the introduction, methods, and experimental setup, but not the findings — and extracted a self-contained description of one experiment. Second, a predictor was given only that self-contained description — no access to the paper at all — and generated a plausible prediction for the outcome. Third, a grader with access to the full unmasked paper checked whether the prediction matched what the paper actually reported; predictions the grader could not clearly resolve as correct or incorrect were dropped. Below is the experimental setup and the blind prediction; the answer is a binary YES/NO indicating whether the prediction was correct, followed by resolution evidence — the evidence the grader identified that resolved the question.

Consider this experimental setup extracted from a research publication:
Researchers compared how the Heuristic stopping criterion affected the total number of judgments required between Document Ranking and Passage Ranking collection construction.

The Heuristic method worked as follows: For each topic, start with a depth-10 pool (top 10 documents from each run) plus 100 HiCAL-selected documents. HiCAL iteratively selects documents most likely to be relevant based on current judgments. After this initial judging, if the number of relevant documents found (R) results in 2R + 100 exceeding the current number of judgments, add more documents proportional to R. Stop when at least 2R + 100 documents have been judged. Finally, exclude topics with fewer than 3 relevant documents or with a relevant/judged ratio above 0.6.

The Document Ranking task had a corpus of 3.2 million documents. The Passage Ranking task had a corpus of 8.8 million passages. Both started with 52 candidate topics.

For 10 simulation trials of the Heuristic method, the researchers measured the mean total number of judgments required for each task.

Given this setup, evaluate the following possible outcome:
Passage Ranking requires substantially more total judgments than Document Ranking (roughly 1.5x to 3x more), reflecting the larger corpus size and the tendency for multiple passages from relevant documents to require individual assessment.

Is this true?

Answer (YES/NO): NO